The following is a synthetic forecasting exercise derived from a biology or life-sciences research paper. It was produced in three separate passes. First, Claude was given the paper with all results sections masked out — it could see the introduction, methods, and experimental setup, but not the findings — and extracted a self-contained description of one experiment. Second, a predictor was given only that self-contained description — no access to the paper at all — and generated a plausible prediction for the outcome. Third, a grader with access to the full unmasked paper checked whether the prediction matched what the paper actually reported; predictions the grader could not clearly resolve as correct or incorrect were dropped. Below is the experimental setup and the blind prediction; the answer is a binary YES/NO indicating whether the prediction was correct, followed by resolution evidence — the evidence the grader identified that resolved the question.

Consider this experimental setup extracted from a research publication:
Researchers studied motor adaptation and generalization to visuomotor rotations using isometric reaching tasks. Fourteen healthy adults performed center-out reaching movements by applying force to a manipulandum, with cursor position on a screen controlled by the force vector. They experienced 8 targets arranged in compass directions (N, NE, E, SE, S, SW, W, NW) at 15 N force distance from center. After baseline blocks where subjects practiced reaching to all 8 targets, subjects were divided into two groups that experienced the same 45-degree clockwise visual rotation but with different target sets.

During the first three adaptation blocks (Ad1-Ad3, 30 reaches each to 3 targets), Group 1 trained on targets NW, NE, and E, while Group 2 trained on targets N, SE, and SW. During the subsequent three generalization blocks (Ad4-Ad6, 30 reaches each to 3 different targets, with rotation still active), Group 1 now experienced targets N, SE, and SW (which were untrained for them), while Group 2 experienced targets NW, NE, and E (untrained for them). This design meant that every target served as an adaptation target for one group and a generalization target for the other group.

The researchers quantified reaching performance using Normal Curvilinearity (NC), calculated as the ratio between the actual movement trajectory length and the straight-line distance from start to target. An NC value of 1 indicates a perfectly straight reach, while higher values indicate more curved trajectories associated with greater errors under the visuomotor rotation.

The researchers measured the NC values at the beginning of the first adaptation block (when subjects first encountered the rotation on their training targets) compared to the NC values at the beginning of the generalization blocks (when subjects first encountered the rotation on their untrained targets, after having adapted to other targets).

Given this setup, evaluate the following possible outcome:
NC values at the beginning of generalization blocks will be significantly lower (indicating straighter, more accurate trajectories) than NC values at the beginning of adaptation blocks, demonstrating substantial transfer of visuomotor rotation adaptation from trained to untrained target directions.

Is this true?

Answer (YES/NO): YES